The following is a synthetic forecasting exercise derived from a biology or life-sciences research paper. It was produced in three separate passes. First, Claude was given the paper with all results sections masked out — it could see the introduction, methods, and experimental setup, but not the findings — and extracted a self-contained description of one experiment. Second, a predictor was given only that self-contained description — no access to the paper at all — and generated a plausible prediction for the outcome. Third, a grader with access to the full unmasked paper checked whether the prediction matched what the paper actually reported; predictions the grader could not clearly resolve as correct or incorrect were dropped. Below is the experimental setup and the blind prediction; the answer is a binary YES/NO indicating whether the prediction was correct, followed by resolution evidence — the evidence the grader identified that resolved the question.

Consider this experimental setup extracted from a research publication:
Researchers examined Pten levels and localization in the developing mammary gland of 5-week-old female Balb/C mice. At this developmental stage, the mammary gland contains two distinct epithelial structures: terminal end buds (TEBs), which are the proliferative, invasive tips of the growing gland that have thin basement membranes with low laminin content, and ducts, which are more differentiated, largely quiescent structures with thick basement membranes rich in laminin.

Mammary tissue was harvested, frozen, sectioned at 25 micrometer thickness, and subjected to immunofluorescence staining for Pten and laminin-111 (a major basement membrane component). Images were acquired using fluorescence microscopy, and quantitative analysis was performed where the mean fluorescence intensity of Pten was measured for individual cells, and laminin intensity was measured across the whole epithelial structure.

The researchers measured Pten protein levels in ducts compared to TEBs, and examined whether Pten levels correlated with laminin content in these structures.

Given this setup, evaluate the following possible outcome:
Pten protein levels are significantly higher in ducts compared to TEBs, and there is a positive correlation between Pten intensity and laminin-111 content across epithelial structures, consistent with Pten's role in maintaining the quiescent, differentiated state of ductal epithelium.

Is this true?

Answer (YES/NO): YES